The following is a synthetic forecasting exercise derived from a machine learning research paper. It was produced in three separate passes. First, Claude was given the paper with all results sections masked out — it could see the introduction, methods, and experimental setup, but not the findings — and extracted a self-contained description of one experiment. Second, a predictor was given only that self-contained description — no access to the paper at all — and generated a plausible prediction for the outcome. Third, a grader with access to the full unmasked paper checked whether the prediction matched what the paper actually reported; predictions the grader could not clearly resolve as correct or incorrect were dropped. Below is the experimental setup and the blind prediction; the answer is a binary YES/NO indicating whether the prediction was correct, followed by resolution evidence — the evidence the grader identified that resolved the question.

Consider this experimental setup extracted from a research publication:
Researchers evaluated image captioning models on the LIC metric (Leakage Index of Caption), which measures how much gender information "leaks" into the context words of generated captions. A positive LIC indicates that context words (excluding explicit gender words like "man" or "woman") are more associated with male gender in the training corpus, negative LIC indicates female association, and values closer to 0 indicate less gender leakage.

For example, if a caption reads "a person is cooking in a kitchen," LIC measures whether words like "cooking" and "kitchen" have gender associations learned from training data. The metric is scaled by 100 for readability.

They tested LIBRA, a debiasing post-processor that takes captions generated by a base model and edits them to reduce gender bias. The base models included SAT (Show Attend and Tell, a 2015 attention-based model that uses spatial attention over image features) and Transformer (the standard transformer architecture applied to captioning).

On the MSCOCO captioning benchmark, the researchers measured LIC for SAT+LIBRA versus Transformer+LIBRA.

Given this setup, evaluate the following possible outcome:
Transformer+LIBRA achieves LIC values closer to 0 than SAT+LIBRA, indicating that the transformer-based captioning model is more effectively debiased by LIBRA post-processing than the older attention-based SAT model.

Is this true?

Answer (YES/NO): NO